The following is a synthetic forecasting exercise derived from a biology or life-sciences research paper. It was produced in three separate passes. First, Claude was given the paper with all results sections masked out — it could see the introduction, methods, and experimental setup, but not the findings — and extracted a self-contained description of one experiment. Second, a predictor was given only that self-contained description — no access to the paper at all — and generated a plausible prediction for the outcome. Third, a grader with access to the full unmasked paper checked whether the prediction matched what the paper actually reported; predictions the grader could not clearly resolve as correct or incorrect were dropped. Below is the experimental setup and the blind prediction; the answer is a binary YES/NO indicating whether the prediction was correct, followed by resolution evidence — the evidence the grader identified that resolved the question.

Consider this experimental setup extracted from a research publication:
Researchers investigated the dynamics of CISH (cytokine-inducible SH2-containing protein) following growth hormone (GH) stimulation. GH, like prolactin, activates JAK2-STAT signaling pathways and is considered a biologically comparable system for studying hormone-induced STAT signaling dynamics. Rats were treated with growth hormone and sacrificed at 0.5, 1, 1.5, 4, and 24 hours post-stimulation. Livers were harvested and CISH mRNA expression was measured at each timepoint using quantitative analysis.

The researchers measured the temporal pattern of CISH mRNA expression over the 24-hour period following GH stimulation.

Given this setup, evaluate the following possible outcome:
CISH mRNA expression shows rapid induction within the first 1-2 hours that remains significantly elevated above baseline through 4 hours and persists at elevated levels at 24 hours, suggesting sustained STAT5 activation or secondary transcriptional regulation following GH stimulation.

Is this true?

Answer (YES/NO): NO